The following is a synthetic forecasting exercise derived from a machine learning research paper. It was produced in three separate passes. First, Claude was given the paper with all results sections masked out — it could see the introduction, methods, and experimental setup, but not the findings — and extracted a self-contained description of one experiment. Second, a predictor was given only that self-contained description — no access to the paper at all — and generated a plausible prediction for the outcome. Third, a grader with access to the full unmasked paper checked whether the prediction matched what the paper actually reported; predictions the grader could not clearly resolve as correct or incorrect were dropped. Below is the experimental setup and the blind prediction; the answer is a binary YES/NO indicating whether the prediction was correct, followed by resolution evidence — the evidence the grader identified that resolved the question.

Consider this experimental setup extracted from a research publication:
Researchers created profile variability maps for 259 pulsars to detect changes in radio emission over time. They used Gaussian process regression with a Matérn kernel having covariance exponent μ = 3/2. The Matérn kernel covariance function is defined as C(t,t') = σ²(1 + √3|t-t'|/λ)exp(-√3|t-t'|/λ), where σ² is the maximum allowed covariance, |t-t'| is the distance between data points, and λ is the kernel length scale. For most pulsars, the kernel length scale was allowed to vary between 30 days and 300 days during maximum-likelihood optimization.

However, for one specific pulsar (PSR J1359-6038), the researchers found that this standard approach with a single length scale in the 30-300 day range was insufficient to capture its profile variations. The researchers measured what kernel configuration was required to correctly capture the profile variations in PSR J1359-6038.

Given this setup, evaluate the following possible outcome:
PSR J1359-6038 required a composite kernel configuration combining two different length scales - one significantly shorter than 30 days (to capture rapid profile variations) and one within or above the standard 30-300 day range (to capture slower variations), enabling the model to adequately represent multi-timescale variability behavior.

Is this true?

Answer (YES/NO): NO